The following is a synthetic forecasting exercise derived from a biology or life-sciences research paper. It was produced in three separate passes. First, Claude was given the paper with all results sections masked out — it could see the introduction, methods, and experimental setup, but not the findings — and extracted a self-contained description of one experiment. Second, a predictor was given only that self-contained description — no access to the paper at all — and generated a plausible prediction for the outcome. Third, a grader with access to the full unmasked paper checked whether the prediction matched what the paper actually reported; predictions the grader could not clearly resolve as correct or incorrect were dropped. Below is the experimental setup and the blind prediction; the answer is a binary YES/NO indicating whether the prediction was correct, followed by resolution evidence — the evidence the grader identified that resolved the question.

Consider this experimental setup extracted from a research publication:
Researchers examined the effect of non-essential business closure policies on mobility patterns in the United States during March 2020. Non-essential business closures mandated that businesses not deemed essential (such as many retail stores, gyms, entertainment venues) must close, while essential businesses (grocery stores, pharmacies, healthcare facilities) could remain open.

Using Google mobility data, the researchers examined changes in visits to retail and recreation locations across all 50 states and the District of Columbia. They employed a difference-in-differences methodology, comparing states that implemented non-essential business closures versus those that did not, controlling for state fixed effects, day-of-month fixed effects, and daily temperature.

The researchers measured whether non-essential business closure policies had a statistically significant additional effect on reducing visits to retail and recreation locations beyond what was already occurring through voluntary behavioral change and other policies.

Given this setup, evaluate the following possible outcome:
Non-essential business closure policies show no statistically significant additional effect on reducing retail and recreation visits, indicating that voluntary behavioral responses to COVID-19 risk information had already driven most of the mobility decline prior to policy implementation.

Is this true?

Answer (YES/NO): NO